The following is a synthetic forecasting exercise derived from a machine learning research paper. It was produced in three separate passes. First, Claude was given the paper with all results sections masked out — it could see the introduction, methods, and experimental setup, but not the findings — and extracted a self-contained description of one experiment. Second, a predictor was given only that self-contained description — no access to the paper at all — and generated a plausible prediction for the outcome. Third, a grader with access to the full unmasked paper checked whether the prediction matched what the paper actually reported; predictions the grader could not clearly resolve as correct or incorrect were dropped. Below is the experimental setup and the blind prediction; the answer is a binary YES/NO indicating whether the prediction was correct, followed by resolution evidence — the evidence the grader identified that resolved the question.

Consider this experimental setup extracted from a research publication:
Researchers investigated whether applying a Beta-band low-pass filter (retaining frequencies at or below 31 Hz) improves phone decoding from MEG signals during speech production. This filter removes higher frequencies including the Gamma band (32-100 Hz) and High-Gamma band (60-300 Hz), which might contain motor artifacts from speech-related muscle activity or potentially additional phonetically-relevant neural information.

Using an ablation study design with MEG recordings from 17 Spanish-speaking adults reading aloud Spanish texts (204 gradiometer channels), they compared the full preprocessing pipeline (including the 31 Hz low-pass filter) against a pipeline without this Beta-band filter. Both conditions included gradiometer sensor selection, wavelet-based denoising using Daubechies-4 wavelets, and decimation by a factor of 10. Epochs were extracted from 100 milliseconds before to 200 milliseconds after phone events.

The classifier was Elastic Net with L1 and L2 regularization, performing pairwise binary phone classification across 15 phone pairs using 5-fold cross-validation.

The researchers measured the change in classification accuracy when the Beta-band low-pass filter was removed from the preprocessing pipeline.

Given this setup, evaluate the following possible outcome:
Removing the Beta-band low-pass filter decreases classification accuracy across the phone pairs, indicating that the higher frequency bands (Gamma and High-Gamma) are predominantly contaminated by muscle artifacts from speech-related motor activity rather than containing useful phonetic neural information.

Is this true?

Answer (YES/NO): NO